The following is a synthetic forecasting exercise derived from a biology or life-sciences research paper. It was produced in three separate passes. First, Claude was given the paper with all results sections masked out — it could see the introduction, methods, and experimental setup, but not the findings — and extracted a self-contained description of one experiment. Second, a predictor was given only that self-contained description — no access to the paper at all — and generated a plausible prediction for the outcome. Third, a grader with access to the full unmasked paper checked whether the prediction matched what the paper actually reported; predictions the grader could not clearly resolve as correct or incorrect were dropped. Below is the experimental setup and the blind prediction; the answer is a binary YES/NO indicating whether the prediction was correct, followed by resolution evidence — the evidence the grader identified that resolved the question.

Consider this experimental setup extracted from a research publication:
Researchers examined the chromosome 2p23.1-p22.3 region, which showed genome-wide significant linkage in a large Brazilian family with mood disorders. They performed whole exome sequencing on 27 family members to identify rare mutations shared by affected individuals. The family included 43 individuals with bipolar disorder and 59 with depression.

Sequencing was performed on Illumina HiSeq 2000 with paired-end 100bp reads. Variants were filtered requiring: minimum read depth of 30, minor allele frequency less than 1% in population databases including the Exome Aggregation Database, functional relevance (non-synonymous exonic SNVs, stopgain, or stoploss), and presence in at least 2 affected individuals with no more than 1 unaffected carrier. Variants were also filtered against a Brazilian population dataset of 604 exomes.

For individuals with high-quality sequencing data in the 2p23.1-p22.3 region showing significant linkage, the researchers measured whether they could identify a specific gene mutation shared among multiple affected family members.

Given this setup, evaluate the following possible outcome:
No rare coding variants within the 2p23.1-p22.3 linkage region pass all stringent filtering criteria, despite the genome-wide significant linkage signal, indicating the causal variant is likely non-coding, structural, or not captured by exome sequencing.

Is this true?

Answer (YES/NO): NO